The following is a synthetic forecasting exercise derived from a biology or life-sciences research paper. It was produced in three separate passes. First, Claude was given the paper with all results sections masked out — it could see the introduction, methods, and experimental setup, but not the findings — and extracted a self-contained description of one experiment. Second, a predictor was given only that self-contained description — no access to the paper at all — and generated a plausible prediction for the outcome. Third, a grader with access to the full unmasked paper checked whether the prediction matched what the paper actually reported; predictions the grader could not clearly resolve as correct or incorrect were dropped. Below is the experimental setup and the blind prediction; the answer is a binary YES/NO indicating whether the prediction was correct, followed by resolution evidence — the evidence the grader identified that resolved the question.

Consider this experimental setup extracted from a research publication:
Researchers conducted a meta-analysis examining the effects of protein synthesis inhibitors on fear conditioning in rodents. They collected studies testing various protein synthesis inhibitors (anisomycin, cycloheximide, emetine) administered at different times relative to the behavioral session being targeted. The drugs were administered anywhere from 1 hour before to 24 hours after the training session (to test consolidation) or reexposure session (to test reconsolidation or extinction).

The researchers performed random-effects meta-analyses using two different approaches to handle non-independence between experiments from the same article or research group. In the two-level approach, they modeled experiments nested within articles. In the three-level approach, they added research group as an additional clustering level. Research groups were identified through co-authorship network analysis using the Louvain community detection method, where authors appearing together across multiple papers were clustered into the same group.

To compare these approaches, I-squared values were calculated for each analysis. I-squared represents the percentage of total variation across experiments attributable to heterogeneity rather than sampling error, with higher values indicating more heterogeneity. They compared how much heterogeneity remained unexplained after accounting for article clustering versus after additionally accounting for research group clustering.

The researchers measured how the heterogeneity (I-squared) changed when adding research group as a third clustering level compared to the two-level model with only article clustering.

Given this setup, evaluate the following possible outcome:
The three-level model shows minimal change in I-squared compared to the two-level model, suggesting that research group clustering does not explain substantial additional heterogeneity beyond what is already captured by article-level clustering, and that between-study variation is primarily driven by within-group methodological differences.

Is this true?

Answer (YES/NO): YES